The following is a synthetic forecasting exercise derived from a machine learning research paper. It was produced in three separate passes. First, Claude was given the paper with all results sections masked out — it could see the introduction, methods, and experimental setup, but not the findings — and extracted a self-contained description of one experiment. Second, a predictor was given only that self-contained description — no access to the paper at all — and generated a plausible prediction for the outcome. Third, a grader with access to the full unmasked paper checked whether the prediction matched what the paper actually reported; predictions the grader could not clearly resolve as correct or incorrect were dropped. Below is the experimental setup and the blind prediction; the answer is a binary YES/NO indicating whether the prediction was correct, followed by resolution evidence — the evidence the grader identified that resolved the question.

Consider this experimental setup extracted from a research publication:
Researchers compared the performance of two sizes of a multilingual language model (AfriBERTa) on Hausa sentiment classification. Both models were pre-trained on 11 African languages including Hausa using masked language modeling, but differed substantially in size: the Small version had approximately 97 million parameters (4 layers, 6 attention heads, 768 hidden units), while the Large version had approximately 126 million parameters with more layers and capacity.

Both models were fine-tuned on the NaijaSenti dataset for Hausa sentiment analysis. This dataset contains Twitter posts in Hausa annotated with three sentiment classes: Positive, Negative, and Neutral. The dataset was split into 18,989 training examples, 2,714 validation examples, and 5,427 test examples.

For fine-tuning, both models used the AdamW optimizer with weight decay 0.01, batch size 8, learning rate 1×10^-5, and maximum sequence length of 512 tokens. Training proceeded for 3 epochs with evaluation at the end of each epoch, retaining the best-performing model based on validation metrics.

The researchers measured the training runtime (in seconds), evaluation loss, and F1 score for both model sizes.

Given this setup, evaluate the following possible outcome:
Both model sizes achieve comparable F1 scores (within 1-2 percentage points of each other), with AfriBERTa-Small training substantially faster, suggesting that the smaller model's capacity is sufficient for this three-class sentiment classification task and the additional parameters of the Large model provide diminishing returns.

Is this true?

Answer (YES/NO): YES